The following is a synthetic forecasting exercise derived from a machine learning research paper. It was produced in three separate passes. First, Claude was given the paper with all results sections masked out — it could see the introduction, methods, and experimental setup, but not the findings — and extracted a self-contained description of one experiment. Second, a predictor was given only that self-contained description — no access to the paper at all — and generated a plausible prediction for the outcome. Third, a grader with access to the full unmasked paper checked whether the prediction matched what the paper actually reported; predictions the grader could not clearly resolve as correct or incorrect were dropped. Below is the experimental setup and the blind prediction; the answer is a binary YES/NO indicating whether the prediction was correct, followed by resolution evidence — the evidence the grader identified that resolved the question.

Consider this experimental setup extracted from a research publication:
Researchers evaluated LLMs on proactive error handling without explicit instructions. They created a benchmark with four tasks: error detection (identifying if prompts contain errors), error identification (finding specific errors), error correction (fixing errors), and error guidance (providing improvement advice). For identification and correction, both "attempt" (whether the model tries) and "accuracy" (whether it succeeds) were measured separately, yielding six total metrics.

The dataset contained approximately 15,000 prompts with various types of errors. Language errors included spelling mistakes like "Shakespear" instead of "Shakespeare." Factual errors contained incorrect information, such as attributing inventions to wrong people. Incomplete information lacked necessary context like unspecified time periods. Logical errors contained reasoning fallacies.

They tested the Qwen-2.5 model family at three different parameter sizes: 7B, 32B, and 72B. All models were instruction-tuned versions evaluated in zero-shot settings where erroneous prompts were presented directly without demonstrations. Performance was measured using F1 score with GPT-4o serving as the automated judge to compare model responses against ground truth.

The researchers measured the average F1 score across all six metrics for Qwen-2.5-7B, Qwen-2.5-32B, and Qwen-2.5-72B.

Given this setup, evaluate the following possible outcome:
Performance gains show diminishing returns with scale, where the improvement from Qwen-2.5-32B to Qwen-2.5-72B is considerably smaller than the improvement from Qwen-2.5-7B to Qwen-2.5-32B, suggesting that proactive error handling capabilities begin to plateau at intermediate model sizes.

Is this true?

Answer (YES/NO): NO